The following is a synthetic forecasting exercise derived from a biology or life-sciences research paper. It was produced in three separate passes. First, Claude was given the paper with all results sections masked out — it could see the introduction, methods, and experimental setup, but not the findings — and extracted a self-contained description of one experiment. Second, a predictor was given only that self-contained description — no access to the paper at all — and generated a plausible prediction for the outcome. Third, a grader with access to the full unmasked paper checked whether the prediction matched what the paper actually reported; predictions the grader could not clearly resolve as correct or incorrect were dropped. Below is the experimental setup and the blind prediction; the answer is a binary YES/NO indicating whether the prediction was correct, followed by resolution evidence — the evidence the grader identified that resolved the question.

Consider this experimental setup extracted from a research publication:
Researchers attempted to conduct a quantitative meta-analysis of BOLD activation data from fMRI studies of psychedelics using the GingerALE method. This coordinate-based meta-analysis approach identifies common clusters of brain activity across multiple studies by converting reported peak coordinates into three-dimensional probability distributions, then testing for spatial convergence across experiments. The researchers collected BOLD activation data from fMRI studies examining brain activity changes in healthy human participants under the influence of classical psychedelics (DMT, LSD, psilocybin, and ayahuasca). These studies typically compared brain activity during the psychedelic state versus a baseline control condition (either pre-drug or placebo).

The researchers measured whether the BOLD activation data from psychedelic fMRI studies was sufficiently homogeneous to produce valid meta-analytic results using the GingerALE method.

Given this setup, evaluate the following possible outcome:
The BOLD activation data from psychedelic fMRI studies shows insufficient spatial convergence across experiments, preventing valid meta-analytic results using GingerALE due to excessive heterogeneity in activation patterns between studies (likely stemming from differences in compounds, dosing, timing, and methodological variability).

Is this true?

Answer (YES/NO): YES